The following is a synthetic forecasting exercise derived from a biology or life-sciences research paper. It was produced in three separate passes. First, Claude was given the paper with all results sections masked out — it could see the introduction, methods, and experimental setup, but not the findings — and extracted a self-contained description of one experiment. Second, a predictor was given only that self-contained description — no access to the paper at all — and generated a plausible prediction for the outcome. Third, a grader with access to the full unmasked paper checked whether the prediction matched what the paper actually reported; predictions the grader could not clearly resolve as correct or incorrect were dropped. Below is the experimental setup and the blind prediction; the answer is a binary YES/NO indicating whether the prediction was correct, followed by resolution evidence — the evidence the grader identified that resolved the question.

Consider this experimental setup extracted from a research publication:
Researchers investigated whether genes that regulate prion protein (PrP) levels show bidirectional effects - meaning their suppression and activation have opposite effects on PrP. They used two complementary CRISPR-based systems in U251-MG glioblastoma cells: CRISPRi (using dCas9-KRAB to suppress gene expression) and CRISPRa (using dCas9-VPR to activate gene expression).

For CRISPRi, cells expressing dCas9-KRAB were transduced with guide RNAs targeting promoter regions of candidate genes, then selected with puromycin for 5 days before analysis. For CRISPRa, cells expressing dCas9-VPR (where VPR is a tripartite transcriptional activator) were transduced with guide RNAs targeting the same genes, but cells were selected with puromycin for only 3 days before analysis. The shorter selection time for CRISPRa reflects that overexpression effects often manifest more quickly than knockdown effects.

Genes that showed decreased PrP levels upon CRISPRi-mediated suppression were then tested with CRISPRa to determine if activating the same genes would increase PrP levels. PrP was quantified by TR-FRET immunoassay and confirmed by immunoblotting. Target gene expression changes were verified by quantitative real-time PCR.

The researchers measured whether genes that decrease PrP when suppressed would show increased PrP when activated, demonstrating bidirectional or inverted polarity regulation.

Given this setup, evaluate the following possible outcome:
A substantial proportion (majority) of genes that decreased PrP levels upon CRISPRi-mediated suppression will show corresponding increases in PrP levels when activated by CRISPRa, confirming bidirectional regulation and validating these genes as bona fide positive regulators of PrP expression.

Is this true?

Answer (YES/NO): YES